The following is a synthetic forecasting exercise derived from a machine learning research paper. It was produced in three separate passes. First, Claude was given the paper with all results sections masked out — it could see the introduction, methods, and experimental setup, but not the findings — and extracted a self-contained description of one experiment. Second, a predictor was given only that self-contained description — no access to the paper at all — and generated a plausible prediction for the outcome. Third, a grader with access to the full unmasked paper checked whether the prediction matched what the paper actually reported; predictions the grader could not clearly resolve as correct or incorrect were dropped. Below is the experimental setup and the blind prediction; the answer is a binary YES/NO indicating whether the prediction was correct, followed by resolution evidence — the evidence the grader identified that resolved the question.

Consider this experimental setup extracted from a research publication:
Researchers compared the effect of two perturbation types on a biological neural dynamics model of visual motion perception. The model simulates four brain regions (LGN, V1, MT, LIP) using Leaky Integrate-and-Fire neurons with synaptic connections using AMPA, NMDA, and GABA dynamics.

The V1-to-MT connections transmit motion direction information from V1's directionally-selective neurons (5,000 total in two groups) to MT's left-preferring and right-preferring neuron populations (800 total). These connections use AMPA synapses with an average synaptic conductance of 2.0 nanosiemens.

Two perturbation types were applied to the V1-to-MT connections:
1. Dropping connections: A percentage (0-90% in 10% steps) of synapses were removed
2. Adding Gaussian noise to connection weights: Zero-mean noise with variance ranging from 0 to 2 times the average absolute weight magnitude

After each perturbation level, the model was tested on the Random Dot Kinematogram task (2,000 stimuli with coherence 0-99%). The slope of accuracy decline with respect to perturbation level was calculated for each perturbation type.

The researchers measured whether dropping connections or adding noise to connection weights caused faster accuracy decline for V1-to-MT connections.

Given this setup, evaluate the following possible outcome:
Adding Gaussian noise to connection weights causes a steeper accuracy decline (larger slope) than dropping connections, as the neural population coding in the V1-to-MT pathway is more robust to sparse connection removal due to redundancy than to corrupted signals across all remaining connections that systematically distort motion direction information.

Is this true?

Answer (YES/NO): YES